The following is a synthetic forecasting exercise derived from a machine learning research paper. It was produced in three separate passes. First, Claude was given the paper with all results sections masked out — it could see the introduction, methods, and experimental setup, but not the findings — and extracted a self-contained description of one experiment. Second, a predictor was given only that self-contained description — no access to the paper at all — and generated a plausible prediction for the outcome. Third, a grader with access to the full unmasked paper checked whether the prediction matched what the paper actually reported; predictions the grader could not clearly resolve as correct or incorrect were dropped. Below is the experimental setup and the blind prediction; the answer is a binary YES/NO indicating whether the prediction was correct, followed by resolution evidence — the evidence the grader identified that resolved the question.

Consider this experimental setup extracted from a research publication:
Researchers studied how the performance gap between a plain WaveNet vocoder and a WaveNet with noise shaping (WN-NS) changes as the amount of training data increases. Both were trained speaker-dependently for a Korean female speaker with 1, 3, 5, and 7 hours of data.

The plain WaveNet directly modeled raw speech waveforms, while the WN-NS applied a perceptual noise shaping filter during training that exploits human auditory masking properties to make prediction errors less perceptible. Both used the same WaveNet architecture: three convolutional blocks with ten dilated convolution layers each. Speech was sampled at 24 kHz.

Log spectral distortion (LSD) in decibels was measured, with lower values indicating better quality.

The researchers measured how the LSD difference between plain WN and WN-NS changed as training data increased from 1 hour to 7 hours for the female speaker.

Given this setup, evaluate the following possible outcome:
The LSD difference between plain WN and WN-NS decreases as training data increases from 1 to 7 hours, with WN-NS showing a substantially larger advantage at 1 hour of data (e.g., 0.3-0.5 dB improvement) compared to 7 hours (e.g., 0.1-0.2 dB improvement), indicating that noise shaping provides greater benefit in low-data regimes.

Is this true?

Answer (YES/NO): NO